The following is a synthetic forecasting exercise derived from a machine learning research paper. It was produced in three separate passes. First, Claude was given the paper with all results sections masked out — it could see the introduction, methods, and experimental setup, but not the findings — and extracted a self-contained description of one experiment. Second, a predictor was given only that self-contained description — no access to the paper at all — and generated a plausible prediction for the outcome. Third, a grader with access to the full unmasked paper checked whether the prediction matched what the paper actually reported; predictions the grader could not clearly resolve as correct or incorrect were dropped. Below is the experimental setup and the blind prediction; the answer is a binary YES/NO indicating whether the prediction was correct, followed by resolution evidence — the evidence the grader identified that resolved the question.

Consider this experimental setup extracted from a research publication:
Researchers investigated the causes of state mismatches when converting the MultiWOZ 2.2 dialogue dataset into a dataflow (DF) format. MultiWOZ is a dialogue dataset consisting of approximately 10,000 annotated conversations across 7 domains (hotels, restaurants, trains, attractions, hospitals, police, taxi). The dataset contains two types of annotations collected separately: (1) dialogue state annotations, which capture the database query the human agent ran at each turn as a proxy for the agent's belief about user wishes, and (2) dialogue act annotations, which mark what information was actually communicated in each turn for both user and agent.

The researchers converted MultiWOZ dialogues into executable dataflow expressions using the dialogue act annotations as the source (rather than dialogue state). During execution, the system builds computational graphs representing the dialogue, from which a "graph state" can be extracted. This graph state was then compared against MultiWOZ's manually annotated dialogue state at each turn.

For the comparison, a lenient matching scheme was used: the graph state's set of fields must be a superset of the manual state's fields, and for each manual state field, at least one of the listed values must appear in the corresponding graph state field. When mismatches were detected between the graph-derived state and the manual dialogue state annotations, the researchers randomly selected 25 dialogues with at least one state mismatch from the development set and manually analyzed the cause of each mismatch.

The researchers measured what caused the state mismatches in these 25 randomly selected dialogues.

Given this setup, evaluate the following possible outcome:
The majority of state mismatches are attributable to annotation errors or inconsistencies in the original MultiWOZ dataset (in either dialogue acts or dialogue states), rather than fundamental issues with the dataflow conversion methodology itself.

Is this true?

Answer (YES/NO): YES